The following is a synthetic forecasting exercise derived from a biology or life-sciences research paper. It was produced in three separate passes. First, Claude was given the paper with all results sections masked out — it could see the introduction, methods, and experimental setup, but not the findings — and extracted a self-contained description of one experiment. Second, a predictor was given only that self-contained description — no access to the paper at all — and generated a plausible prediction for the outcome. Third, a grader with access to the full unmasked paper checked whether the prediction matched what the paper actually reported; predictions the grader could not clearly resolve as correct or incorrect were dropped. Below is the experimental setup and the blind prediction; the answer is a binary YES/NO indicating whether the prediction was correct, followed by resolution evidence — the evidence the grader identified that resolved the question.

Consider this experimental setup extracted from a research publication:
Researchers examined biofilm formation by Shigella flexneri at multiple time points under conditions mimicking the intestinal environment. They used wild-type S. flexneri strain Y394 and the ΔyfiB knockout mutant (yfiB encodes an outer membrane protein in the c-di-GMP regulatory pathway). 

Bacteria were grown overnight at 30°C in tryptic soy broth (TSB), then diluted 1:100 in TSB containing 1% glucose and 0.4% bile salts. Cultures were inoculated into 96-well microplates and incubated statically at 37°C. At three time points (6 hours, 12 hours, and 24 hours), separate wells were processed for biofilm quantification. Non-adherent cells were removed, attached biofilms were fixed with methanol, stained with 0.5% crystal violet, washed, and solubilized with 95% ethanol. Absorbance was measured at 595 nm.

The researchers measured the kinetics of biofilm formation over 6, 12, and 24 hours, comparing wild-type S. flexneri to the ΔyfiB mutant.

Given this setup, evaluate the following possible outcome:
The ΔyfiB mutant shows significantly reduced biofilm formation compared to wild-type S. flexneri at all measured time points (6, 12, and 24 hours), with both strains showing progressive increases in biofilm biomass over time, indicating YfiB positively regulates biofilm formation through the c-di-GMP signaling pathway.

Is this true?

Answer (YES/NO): NO